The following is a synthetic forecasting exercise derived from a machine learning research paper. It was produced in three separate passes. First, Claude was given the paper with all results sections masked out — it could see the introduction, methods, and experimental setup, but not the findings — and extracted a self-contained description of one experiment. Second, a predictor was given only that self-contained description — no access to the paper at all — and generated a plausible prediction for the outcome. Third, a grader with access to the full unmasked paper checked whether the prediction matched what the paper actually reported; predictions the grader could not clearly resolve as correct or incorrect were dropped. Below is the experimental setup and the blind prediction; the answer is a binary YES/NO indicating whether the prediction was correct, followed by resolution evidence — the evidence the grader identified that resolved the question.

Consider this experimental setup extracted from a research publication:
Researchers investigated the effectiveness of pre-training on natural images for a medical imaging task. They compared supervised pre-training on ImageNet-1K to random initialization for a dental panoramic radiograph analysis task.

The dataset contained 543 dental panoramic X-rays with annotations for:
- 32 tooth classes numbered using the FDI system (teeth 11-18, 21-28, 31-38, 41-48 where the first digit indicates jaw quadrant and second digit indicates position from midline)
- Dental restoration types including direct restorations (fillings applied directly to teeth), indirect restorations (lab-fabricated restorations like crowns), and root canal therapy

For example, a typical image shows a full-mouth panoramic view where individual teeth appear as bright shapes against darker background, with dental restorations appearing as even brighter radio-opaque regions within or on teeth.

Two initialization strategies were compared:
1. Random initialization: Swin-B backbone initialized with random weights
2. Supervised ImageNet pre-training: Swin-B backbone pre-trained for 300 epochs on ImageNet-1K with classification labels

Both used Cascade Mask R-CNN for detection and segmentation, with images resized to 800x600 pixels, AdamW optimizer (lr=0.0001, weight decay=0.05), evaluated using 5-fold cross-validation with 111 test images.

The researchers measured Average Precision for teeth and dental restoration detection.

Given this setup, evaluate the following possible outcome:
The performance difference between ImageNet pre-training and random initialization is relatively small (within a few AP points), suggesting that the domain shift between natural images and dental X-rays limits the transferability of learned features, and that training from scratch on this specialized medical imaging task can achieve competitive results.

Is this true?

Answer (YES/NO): NO